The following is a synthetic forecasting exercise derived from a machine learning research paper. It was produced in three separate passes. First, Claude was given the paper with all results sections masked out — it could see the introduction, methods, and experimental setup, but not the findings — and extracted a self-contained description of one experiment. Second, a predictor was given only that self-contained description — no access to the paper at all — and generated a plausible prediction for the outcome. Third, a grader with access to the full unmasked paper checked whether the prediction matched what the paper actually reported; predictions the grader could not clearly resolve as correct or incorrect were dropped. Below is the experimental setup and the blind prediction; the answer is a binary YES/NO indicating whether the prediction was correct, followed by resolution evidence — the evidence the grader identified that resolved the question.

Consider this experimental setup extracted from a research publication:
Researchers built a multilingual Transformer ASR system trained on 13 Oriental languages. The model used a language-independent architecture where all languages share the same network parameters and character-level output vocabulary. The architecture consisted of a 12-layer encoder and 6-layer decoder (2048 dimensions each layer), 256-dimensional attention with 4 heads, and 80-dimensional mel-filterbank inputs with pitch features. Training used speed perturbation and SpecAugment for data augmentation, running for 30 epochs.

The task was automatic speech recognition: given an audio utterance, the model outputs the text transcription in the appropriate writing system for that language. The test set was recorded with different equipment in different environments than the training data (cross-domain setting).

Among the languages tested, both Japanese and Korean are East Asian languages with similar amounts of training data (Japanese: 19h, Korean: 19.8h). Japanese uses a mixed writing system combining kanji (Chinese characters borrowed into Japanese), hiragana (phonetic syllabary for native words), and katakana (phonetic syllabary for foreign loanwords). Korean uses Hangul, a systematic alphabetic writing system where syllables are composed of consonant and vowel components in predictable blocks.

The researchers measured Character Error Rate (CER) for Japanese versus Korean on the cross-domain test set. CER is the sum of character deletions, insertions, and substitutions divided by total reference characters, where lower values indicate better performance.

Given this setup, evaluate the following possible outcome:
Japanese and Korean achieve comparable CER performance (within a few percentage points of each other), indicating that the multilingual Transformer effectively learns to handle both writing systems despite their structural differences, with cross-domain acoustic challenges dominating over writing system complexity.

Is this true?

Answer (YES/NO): NO